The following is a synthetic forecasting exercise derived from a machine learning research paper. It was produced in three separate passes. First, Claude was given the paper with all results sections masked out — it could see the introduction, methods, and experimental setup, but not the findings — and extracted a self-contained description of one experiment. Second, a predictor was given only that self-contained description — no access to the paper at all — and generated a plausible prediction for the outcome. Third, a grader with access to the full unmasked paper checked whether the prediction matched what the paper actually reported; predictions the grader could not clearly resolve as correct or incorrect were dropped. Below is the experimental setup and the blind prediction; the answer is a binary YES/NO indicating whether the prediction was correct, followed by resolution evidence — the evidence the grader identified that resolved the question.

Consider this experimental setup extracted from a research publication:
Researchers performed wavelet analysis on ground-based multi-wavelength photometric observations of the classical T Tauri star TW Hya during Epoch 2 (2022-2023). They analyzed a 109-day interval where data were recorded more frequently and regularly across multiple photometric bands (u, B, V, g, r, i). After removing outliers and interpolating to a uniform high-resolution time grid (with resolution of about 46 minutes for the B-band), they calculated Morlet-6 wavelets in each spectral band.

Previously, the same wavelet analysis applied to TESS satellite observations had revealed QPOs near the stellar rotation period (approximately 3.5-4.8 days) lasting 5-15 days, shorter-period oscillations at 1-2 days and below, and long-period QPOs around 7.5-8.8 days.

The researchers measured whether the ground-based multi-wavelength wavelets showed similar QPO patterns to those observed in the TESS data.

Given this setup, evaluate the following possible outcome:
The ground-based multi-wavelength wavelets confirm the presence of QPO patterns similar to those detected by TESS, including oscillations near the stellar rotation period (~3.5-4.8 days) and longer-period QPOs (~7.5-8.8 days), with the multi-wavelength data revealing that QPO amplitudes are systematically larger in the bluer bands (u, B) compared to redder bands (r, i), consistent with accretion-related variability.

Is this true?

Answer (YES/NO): NO